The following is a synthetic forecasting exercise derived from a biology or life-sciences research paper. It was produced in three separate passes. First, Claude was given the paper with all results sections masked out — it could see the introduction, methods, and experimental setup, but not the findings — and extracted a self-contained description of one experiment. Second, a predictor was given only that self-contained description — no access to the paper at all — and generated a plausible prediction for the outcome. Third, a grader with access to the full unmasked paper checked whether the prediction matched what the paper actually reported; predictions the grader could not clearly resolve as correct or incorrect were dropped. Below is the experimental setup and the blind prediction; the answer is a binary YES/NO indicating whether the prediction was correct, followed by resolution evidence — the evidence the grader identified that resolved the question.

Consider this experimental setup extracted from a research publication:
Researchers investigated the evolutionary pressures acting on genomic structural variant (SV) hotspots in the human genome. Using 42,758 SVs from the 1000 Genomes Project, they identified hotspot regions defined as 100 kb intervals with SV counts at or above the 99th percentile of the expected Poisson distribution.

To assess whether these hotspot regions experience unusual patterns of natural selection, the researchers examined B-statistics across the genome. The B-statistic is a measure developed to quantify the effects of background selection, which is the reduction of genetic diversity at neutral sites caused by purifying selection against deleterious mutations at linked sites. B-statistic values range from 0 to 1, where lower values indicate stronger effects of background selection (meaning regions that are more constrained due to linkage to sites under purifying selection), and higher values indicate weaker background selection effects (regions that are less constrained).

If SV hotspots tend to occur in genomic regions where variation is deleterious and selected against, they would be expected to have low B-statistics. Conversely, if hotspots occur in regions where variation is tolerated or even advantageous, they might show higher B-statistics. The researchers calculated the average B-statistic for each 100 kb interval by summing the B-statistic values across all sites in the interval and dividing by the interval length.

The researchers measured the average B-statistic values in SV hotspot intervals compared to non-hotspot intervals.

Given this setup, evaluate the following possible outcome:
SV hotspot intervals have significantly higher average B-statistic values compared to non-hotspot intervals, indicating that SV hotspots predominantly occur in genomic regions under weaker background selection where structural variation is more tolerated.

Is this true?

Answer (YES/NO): YES